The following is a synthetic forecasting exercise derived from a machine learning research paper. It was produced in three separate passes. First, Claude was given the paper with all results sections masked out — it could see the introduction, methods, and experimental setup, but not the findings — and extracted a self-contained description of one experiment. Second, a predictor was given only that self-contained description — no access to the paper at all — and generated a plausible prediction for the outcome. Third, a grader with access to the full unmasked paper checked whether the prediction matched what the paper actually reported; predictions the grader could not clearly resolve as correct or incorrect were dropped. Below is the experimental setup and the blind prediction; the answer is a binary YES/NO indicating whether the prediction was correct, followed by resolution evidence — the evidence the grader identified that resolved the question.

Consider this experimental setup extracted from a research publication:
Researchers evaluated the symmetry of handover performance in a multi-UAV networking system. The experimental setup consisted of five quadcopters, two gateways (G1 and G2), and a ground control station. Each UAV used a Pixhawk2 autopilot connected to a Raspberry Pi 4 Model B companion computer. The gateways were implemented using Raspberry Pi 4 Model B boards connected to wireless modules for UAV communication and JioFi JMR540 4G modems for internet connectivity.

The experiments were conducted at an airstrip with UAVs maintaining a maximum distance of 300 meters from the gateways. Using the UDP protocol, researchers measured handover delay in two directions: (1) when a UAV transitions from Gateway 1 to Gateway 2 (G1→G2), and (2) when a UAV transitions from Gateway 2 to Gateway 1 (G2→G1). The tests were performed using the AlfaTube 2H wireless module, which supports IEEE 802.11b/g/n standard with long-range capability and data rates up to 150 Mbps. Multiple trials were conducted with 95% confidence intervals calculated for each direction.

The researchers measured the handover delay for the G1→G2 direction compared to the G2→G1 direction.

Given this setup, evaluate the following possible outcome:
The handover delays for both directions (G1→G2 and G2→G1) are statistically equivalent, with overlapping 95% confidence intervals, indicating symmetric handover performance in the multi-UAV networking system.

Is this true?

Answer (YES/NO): YES